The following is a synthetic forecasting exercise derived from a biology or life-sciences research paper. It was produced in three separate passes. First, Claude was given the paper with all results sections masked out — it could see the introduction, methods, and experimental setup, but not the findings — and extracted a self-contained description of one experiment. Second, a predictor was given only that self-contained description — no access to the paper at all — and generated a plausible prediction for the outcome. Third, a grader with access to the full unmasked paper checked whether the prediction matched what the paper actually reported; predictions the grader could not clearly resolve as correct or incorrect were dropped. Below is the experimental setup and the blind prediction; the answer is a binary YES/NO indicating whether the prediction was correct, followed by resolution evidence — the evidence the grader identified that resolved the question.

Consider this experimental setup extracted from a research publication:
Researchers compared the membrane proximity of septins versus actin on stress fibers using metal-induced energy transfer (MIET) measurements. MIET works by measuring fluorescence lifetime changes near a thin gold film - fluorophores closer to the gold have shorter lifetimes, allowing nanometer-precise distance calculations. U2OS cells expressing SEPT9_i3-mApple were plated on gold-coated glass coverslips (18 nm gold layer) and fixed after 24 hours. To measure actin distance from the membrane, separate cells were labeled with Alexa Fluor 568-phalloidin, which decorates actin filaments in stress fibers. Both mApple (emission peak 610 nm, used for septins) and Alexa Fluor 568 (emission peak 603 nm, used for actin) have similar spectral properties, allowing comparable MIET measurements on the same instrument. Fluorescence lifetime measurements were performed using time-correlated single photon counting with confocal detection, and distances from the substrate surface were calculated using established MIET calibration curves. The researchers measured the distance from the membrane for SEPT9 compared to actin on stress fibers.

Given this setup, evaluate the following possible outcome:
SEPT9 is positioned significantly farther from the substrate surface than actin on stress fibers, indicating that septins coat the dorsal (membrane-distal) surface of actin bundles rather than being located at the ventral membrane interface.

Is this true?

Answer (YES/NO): NO